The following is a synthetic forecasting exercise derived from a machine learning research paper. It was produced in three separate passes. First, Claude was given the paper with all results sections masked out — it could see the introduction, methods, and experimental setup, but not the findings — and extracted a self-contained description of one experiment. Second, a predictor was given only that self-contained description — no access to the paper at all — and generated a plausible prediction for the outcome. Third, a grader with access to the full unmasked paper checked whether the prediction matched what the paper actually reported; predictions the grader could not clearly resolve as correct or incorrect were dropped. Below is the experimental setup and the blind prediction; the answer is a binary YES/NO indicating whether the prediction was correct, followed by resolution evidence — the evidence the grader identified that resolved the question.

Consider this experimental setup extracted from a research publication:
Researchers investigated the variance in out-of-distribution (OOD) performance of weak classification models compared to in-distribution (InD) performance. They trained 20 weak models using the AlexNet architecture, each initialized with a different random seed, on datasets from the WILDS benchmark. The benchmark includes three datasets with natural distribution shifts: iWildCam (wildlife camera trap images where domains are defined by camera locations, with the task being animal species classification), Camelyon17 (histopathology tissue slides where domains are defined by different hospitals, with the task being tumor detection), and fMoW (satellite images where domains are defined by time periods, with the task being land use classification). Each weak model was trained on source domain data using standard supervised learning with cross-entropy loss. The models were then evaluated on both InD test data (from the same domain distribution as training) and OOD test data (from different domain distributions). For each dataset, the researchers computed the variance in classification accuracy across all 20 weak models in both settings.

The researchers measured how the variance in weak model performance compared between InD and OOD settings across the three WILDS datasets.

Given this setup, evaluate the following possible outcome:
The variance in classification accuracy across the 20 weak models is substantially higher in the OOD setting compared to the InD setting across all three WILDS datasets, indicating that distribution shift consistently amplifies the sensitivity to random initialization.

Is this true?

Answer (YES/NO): YES